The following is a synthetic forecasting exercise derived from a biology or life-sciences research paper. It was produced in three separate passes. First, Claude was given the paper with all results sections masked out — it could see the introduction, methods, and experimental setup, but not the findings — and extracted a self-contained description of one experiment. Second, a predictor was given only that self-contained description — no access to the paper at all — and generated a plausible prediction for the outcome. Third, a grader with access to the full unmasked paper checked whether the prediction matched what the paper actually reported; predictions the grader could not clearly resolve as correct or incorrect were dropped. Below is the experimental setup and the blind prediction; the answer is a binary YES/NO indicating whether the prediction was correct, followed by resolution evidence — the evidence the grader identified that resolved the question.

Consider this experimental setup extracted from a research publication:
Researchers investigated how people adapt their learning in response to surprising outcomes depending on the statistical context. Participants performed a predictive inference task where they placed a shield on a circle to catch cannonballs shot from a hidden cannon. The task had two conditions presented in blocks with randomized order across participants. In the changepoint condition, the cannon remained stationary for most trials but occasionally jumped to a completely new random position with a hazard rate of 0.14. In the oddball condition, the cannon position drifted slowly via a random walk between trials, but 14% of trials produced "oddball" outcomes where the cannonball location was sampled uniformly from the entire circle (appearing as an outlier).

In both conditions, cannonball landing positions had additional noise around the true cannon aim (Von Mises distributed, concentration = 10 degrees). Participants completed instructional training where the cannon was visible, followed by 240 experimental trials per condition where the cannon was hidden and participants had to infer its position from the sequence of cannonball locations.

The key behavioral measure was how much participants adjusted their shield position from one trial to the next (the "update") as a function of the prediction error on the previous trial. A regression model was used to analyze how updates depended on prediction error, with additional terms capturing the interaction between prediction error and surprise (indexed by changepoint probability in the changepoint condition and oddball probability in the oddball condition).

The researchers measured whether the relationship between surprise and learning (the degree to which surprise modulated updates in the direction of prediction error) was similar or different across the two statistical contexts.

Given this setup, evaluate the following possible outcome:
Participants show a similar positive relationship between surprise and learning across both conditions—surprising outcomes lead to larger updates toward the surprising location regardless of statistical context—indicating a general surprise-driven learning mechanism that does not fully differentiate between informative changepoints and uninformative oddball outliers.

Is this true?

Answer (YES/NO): NO